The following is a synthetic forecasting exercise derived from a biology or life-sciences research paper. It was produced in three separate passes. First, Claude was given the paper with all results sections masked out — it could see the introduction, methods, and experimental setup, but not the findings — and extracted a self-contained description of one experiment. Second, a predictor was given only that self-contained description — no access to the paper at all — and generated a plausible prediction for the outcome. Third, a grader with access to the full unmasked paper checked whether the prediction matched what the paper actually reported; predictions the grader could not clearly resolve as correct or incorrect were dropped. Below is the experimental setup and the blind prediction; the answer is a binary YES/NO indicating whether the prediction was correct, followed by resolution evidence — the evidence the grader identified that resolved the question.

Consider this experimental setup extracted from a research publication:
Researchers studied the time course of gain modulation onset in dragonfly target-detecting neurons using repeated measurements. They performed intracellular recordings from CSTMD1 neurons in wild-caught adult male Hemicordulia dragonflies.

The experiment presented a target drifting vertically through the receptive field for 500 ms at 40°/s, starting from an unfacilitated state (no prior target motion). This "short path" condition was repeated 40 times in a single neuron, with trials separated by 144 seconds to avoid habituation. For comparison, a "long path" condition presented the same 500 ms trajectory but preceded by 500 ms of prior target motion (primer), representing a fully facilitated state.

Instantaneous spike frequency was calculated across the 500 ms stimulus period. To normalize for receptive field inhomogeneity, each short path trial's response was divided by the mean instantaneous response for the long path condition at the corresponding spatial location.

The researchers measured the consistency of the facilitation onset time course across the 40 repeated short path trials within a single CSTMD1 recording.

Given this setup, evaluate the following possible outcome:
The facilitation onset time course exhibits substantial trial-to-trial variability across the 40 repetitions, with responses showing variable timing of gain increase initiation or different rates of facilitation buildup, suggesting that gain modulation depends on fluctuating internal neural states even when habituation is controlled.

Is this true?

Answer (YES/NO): YES